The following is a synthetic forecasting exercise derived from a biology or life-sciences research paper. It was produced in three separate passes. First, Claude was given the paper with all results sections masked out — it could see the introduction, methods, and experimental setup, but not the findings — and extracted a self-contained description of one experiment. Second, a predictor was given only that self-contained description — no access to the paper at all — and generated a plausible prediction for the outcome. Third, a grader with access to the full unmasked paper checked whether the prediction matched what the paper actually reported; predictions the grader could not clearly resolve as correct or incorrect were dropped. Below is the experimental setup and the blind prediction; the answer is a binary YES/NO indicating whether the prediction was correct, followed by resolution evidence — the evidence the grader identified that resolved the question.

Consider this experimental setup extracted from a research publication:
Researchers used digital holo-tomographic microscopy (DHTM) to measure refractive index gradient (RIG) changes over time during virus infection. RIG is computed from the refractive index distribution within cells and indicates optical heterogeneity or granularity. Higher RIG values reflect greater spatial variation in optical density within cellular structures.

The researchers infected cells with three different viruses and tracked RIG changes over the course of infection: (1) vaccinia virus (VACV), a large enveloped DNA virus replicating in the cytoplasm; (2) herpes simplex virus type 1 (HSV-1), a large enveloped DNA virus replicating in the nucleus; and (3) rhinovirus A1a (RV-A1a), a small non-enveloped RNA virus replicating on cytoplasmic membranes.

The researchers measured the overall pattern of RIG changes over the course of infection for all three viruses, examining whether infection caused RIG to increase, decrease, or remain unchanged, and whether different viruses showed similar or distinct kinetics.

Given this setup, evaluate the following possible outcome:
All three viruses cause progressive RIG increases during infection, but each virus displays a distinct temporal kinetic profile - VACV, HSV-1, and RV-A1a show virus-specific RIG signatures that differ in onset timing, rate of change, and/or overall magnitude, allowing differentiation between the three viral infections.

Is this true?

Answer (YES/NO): YES